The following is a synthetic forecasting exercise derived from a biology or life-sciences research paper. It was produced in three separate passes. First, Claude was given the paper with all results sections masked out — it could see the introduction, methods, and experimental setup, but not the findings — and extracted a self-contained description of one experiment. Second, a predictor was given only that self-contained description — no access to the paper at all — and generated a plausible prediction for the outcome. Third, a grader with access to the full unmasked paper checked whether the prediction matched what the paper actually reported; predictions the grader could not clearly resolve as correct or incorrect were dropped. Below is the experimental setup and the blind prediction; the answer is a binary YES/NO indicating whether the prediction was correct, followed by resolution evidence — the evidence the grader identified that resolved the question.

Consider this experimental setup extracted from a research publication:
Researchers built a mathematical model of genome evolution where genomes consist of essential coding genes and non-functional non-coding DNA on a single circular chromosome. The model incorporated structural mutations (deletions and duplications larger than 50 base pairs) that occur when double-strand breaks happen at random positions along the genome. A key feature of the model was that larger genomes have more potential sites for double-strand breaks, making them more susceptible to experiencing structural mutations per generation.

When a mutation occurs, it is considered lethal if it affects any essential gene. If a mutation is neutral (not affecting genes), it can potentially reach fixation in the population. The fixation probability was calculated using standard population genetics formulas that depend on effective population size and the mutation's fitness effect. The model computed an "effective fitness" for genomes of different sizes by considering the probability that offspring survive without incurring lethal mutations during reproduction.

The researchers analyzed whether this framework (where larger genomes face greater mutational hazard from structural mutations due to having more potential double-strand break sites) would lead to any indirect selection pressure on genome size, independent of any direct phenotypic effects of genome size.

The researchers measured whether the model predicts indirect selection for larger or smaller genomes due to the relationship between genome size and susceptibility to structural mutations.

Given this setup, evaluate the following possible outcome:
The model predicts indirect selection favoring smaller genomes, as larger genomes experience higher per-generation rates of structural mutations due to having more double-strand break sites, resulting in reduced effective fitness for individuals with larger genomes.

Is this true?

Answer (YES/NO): YES